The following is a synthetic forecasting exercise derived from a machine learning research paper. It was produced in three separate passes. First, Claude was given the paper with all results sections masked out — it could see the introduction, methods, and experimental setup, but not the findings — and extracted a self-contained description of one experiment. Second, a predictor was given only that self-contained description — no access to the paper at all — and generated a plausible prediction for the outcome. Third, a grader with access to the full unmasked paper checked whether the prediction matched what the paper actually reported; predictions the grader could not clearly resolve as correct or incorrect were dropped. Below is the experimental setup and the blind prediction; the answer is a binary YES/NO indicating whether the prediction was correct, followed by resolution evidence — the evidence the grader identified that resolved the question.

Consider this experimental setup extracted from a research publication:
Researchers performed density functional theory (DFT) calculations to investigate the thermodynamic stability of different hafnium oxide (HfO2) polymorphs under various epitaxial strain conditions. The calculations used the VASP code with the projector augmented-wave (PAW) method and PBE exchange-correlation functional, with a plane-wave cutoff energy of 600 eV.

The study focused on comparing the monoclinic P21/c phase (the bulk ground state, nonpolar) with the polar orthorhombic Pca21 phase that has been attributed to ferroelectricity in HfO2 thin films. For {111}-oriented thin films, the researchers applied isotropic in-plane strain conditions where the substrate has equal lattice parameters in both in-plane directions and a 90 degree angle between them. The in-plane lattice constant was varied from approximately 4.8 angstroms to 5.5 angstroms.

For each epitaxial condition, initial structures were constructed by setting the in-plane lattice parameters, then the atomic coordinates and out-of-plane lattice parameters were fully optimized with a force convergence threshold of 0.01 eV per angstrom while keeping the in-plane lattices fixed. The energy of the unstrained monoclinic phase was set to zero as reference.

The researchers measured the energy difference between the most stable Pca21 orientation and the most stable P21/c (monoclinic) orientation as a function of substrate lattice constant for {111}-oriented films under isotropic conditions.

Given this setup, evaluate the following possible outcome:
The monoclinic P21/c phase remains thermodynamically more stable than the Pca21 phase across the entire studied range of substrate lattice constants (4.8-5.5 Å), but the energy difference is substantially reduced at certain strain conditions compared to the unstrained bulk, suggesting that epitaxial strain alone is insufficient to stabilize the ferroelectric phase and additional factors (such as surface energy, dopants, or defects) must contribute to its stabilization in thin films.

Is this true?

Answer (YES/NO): NO